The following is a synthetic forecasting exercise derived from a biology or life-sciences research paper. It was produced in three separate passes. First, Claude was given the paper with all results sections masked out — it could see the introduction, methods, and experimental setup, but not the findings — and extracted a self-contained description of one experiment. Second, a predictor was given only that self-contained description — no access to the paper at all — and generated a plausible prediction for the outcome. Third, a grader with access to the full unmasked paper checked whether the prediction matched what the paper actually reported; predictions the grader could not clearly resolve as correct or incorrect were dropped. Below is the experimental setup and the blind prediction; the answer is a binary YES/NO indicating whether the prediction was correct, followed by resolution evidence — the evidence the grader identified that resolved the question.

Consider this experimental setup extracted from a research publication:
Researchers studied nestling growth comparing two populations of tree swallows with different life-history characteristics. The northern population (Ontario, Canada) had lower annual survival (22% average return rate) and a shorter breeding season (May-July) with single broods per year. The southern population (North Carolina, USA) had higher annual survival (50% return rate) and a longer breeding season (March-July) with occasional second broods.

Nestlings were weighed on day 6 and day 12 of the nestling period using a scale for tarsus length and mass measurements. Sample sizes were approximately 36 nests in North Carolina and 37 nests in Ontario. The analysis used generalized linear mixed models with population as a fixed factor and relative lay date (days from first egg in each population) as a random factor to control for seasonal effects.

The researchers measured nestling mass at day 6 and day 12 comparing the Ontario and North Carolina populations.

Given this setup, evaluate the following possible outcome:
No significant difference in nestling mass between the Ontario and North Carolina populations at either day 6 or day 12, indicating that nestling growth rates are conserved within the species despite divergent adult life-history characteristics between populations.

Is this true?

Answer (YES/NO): NO